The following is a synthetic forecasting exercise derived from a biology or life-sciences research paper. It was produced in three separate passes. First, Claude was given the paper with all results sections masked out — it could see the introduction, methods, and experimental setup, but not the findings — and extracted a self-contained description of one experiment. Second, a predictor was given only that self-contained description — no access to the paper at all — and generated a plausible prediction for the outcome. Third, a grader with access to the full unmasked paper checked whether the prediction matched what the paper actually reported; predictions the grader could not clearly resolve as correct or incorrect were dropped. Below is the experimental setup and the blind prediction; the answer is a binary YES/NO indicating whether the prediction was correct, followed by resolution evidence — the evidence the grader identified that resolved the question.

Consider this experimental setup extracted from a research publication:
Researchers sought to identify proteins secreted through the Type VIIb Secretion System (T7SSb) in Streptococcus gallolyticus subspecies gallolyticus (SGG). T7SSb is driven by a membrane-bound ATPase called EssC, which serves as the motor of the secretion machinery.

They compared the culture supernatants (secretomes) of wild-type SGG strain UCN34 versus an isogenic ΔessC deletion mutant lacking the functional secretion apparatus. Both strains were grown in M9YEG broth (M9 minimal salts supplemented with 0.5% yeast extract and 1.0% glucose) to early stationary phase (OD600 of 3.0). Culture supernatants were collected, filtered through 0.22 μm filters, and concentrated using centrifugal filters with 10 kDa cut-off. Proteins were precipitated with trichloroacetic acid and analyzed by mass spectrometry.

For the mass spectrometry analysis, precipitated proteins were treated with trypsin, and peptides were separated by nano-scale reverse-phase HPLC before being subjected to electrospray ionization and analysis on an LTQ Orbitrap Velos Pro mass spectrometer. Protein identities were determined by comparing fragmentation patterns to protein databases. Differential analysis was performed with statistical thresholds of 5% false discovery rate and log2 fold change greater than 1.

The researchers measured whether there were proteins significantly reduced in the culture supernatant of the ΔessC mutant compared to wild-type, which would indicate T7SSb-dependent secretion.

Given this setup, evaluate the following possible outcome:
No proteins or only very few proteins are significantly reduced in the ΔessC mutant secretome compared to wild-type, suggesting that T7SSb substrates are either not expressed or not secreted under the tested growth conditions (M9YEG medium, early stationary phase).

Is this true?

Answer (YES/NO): NO